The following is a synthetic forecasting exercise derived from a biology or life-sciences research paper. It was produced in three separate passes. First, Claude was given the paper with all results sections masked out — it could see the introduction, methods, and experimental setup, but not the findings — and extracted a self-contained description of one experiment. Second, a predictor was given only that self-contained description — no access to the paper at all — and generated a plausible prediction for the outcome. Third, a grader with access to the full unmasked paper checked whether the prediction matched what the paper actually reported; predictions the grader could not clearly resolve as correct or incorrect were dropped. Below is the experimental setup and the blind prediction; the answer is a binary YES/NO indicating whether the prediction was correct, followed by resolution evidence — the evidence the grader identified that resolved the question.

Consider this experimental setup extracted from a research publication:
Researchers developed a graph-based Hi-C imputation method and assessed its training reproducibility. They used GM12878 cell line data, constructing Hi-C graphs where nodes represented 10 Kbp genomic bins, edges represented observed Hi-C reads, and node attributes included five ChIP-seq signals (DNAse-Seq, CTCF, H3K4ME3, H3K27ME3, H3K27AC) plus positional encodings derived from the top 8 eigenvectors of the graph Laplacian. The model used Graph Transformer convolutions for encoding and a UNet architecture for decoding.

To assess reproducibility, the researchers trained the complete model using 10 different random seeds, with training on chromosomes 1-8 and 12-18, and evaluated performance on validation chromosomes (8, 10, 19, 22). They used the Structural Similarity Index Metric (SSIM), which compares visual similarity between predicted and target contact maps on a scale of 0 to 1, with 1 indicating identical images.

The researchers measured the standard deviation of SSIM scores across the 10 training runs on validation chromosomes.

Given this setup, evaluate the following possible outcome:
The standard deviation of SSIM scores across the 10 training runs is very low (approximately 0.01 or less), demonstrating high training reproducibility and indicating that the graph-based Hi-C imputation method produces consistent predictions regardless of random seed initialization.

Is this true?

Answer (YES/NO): YES